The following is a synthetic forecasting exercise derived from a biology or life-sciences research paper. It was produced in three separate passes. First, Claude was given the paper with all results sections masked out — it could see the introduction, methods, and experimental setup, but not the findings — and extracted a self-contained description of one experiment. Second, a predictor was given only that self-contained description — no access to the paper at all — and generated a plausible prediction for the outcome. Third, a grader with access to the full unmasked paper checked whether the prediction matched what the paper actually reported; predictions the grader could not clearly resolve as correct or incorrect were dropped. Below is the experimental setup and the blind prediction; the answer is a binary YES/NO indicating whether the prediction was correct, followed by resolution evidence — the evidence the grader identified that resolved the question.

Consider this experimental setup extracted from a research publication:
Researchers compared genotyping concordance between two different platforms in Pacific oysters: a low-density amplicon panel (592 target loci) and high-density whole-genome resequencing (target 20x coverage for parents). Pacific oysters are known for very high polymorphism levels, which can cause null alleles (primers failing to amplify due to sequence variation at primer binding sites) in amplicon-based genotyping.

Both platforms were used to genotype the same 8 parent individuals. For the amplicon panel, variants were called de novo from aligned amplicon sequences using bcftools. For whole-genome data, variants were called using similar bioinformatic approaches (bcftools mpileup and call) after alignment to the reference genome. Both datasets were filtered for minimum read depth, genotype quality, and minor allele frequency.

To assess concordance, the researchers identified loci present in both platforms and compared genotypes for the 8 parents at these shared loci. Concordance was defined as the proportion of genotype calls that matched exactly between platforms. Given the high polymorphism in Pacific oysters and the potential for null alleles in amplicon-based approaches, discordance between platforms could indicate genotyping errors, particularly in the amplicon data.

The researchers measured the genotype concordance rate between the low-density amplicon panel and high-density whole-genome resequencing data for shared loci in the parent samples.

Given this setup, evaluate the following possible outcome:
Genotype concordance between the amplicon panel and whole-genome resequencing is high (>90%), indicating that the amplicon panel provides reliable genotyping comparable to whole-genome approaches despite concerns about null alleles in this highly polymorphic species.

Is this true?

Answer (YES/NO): YES